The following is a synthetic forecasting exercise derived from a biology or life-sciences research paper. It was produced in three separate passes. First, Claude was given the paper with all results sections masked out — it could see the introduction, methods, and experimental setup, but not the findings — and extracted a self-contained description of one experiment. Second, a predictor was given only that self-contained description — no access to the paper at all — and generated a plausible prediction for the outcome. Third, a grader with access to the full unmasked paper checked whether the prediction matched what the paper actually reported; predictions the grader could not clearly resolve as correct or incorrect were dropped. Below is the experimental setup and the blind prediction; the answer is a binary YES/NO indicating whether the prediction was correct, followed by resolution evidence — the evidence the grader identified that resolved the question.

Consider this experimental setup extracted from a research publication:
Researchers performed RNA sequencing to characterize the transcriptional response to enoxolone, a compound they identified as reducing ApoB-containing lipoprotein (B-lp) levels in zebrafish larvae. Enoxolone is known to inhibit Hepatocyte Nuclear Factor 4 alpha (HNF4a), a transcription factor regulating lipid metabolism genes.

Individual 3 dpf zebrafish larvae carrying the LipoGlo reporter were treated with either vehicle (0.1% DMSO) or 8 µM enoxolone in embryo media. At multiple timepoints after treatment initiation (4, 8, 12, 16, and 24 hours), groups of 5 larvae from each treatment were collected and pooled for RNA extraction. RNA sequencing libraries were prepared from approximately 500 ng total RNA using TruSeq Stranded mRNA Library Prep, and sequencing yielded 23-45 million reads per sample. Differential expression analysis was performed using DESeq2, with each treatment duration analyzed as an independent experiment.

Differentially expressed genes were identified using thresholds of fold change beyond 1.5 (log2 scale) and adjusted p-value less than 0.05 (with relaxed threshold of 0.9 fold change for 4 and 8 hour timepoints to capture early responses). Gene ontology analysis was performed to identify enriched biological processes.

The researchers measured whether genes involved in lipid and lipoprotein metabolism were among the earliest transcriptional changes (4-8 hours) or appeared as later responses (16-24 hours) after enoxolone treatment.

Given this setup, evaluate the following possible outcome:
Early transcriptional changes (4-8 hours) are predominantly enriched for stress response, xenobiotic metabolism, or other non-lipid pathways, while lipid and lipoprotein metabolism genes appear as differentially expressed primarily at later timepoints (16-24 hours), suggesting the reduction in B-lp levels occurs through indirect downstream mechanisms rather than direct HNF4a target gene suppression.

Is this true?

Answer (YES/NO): NO